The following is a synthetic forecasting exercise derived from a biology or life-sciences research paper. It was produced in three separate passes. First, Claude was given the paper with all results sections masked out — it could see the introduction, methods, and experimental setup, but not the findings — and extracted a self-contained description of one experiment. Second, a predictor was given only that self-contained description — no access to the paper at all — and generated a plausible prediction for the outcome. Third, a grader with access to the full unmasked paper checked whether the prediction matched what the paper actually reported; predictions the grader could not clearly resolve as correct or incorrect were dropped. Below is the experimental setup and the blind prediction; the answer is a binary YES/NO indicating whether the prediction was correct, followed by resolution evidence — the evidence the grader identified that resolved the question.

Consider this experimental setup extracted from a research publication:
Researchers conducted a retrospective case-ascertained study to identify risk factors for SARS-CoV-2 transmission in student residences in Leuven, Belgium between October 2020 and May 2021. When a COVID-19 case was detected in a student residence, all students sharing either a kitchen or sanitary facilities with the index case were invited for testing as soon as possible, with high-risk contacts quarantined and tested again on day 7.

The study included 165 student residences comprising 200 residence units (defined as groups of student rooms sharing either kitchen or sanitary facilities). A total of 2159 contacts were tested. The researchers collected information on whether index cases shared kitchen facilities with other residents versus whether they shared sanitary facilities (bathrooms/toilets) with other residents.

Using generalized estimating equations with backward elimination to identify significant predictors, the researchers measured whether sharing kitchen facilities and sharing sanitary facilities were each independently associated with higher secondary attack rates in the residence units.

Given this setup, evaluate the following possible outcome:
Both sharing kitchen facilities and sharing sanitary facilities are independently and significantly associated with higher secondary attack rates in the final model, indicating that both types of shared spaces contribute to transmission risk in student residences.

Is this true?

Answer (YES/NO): NO